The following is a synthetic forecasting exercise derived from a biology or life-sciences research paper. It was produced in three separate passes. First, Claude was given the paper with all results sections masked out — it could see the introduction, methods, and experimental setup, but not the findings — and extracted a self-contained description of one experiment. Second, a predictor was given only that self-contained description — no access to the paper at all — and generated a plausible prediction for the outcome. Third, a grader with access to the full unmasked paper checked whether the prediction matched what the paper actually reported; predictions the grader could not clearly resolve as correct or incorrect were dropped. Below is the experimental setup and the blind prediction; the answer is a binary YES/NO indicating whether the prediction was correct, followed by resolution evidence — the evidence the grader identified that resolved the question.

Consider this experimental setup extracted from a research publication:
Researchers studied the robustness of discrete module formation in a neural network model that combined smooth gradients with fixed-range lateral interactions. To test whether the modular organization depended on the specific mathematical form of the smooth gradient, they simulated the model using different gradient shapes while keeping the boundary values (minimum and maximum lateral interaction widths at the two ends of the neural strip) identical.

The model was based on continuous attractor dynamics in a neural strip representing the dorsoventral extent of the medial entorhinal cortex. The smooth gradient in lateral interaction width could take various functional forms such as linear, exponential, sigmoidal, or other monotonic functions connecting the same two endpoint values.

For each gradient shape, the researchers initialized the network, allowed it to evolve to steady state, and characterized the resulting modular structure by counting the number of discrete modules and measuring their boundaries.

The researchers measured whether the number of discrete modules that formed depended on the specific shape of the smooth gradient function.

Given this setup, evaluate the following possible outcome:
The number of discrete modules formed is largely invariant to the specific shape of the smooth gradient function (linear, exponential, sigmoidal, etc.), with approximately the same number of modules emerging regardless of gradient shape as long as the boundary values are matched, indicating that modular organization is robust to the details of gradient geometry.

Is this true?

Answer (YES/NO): YES